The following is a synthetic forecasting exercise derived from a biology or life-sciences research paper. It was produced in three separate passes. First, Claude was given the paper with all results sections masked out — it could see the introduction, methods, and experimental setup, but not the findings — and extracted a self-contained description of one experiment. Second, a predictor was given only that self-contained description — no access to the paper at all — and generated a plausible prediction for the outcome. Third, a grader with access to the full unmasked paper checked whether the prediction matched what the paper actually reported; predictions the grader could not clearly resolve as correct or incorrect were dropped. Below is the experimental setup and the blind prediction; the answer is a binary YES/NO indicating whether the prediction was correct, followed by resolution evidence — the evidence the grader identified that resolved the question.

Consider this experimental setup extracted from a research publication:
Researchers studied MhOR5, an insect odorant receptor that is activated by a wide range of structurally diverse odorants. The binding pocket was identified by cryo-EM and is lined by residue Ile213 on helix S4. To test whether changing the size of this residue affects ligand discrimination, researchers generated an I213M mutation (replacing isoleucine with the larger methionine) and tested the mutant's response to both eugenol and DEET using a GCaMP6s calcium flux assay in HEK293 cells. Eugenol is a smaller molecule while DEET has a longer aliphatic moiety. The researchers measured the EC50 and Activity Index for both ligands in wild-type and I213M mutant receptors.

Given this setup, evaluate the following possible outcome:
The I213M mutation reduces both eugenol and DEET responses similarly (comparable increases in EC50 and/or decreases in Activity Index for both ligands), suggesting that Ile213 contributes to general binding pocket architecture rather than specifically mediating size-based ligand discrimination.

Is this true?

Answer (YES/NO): NO